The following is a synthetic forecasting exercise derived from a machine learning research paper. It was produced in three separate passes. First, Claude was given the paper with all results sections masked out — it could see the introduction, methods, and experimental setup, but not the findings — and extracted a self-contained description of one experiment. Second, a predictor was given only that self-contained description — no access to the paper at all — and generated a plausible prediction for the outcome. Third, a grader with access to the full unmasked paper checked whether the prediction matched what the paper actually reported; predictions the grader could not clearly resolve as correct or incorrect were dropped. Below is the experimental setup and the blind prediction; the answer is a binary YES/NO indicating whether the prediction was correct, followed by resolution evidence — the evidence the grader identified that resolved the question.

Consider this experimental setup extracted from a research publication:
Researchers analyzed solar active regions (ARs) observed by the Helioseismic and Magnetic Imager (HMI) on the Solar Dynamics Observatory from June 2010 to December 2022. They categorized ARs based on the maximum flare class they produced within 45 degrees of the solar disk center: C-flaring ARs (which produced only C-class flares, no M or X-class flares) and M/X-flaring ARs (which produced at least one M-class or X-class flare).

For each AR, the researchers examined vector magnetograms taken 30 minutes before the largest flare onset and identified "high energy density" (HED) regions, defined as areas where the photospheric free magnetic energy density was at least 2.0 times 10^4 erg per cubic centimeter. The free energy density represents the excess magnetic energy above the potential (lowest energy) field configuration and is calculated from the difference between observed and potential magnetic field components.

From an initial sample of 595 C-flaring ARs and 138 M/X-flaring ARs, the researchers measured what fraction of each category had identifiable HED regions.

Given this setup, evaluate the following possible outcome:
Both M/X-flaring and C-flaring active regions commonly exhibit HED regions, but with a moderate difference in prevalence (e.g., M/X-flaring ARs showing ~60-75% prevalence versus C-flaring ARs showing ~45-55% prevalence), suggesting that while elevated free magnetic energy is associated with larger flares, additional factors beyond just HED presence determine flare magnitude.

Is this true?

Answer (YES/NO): NO